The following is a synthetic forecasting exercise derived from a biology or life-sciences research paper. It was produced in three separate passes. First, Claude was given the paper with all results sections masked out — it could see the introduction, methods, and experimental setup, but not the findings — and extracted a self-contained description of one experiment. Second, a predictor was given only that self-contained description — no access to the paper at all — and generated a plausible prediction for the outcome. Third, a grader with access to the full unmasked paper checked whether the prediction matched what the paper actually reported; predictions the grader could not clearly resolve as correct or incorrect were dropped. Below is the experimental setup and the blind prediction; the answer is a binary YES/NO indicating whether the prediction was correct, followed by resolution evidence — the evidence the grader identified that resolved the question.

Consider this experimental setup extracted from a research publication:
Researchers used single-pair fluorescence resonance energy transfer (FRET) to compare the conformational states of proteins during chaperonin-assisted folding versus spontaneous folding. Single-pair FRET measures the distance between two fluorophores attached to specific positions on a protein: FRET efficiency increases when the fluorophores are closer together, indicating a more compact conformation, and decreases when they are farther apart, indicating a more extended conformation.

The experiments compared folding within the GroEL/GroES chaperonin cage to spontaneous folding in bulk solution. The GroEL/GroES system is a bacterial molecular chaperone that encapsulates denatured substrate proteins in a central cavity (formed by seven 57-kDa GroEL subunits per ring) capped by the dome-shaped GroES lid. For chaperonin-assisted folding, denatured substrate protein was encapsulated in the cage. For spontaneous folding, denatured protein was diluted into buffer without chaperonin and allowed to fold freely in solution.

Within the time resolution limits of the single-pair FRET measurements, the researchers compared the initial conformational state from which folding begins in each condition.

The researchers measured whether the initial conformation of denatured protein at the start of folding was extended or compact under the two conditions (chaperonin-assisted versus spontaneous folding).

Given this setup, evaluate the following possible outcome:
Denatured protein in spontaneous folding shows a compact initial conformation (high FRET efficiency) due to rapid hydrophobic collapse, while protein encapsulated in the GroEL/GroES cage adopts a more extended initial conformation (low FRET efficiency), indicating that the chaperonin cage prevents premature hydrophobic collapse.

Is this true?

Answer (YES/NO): YES